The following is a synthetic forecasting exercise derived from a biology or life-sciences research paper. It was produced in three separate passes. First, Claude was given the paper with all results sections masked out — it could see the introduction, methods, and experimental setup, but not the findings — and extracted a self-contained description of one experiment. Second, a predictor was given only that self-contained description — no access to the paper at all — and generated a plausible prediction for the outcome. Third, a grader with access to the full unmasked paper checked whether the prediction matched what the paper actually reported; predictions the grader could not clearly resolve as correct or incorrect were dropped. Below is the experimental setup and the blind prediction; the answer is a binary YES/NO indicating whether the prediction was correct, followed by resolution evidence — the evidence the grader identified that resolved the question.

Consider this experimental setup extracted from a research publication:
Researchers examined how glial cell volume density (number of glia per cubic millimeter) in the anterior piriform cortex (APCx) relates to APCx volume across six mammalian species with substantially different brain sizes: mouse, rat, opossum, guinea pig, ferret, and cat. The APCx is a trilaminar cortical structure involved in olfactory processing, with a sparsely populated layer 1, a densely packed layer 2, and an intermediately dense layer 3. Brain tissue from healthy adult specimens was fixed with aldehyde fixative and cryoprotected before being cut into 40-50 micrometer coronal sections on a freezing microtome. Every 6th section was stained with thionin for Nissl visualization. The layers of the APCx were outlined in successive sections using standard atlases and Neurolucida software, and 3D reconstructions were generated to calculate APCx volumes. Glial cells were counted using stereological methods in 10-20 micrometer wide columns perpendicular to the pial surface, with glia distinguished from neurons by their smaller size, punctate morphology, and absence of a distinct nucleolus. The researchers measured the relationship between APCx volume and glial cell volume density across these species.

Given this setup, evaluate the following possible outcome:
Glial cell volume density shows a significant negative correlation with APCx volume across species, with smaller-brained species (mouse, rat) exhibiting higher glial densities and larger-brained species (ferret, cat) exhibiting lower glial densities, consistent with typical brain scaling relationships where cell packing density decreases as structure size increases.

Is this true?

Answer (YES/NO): NO